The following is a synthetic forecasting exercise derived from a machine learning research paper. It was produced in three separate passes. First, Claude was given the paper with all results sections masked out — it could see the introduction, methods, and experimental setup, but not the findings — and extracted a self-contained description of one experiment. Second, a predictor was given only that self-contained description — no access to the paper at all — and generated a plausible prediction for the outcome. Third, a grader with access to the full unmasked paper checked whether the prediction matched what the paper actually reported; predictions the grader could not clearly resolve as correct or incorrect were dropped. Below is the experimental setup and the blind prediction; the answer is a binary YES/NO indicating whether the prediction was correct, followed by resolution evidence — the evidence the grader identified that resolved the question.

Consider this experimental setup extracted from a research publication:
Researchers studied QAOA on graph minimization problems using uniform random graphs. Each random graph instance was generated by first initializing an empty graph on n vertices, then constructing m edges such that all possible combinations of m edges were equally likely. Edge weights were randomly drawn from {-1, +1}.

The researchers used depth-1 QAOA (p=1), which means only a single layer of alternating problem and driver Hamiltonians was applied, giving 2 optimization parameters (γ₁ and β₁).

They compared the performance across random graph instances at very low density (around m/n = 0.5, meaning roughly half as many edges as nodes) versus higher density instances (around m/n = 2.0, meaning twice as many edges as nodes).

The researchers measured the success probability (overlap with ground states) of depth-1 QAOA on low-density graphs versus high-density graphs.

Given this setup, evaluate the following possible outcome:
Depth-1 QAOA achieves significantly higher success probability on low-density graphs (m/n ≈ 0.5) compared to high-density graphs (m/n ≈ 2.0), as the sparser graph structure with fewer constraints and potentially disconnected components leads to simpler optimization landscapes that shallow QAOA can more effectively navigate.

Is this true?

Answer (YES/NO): YES